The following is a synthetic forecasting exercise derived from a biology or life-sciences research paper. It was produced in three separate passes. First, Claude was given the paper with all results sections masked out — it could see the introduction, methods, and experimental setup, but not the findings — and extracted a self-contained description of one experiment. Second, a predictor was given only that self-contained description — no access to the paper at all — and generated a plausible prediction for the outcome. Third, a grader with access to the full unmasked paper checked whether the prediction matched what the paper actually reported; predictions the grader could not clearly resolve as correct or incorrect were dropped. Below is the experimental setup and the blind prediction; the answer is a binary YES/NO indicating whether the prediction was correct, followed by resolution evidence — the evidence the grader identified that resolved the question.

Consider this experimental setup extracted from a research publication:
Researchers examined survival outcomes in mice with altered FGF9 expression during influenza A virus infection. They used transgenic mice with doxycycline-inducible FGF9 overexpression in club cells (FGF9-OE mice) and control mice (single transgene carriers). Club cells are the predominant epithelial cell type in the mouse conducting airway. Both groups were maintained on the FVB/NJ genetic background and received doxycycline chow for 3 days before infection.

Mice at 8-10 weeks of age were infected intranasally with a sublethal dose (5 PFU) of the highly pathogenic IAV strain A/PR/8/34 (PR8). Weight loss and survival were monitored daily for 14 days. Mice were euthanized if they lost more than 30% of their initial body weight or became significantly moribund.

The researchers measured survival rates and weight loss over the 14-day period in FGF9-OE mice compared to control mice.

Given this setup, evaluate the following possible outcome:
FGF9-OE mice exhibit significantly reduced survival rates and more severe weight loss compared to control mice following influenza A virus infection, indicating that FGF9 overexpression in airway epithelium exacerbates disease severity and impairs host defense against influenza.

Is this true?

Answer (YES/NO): YES